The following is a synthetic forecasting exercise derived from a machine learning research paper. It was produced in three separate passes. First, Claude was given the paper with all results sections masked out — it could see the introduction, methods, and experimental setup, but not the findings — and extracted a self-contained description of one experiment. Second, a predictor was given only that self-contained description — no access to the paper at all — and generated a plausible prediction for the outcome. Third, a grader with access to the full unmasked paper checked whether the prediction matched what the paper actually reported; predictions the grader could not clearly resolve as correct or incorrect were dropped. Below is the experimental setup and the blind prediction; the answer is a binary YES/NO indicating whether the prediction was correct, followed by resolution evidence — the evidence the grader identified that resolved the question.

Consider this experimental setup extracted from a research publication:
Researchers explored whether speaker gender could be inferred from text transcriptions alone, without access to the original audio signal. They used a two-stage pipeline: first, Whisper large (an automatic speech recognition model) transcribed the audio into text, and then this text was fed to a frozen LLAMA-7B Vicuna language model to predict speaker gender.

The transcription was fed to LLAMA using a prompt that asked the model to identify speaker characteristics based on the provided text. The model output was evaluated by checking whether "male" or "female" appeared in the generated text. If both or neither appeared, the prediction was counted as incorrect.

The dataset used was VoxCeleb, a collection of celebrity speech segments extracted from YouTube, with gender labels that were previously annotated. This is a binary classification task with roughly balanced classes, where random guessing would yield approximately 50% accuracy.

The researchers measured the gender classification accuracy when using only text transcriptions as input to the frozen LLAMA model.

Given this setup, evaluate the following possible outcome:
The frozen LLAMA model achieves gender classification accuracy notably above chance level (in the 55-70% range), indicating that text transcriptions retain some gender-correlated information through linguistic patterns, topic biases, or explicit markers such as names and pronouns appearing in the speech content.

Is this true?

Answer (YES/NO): NO